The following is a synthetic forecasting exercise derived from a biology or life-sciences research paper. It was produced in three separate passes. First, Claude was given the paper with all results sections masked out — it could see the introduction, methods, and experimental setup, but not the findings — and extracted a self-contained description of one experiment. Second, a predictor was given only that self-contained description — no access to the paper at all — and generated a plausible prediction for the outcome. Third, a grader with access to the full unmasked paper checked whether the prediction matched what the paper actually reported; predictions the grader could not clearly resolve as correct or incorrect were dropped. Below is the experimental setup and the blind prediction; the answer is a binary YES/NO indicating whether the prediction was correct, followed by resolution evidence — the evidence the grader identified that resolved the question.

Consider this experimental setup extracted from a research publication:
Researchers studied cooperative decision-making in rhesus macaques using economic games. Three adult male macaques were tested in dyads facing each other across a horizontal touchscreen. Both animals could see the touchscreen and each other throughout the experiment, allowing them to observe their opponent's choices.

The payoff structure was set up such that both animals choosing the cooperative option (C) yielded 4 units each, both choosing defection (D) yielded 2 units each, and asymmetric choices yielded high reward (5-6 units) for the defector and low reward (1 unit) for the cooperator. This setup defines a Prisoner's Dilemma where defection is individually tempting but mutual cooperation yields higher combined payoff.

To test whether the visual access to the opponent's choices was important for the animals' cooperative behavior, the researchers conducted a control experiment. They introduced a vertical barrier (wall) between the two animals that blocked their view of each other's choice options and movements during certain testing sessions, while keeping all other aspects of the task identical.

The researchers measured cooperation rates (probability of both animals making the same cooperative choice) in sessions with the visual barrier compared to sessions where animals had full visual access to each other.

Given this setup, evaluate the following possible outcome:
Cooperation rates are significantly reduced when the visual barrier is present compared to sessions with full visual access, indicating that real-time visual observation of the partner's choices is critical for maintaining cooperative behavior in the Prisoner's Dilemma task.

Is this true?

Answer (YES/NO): YES